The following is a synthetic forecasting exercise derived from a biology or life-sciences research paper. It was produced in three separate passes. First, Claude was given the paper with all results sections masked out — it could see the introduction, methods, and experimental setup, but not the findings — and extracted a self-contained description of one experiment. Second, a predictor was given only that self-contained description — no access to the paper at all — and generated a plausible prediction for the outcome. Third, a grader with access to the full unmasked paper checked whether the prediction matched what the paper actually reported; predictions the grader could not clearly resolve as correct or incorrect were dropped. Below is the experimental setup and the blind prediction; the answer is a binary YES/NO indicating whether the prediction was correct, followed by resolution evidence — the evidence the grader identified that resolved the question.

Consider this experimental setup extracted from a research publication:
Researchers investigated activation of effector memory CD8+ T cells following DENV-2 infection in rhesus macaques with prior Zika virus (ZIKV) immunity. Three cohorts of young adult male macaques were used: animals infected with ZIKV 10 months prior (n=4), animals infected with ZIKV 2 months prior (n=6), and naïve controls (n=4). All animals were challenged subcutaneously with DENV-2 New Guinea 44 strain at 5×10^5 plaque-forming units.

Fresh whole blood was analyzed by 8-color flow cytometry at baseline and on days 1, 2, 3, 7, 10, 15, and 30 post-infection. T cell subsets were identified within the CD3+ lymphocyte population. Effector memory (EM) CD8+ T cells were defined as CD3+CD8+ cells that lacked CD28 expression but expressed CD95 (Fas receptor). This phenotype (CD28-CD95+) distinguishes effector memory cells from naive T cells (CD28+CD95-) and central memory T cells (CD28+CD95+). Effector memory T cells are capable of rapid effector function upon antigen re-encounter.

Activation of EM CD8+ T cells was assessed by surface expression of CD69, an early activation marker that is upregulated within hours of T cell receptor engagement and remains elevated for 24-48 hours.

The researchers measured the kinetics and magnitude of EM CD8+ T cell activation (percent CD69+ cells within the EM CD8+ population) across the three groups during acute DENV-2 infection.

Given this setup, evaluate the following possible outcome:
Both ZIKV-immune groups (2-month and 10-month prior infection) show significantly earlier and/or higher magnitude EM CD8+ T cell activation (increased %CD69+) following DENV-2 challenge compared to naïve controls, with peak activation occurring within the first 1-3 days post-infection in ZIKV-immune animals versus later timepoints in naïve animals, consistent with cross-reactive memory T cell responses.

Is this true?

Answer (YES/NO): NO